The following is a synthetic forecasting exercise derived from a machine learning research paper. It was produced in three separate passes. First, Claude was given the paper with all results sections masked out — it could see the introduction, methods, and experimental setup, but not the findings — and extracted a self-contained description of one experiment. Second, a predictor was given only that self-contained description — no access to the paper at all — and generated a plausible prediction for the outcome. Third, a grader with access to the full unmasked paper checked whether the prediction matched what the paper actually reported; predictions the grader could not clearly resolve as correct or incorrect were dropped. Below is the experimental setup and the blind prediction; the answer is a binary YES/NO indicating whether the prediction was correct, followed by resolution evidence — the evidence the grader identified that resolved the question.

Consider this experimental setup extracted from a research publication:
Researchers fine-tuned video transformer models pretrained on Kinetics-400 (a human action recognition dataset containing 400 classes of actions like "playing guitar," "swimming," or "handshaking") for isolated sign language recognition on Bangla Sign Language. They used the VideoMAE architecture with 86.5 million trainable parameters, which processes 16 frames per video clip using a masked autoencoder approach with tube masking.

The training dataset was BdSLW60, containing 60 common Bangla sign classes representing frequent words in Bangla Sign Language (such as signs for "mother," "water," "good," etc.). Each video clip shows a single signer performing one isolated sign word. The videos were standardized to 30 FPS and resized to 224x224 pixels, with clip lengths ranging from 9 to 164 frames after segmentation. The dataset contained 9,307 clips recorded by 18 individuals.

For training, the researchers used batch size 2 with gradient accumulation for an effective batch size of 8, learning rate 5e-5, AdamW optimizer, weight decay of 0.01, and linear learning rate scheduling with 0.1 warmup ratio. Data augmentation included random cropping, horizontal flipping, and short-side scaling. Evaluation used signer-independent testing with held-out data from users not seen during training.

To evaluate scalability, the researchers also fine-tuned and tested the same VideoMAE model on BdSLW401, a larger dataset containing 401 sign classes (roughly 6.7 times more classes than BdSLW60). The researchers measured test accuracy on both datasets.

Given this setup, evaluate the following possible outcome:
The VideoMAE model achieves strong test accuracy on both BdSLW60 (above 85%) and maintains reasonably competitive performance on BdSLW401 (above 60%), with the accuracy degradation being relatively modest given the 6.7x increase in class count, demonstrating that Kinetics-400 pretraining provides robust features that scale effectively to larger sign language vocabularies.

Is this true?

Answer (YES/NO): YES